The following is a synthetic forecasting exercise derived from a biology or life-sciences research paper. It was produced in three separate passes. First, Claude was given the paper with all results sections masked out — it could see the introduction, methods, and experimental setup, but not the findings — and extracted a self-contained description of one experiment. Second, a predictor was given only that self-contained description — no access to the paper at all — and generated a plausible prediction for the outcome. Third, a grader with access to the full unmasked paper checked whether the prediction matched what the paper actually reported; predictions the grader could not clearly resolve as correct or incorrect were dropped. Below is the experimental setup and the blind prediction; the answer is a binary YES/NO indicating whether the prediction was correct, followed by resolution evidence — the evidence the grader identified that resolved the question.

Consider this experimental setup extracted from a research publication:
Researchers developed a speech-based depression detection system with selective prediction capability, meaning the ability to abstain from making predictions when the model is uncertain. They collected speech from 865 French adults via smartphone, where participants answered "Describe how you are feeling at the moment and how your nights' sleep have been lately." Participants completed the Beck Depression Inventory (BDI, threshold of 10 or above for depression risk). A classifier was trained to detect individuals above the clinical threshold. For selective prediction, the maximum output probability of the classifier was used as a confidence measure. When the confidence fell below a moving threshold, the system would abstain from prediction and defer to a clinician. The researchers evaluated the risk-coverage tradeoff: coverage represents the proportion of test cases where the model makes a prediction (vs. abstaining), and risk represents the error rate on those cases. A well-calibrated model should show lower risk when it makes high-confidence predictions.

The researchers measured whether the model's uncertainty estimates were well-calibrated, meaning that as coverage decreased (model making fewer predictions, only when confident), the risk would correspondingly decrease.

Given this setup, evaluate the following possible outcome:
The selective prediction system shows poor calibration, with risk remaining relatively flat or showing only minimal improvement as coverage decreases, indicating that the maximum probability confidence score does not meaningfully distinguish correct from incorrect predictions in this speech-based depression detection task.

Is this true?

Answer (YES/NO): NO